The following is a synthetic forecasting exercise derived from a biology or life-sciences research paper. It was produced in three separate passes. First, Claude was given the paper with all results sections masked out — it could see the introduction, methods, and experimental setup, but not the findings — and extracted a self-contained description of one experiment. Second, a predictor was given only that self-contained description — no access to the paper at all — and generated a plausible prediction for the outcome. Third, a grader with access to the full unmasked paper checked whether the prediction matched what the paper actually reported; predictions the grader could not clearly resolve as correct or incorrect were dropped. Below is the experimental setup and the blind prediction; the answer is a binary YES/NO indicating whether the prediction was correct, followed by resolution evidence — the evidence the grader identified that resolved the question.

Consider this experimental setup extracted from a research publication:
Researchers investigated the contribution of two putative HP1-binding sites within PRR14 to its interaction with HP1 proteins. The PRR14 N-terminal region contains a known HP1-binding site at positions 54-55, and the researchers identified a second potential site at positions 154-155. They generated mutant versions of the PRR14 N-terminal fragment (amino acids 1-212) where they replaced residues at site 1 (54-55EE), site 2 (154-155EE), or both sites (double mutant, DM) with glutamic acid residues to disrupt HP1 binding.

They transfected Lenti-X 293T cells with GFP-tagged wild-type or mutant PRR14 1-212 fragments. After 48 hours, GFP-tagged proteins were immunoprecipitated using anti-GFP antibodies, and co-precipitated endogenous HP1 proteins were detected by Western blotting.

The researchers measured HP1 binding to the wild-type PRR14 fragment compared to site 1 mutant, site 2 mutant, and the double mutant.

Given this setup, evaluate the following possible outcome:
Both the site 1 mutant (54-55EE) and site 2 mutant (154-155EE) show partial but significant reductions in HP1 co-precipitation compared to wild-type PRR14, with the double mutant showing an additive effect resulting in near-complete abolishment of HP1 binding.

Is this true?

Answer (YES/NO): NO